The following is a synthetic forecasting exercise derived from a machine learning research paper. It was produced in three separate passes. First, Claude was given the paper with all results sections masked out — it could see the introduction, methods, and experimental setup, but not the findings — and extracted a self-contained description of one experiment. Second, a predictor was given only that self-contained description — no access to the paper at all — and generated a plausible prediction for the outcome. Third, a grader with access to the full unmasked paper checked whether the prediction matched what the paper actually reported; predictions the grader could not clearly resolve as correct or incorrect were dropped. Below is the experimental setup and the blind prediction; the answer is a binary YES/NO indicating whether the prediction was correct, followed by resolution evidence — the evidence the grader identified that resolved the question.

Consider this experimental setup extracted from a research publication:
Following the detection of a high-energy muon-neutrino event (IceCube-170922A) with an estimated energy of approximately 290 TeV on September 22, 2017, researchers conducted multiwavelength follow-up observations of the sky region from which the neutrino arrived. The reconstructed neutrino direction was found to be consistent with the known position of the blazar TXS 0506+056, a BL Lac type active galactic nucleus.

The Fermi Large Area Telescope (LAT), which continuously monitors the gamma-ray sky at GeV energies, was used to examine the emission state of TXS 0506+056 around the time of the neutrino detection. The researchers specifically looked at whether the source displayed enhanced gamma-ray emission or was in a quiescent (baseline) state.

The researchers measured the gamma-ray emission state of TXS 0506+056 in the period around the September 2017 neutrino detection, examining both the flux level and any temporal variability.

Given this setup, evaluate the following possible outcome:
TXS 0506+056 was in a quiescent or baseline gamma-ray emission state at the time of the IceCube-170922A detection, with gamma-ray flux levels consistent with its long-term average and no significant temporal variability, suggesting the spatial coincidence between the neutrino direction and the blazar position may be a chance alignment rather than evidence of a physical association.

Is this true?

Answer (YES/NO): NO